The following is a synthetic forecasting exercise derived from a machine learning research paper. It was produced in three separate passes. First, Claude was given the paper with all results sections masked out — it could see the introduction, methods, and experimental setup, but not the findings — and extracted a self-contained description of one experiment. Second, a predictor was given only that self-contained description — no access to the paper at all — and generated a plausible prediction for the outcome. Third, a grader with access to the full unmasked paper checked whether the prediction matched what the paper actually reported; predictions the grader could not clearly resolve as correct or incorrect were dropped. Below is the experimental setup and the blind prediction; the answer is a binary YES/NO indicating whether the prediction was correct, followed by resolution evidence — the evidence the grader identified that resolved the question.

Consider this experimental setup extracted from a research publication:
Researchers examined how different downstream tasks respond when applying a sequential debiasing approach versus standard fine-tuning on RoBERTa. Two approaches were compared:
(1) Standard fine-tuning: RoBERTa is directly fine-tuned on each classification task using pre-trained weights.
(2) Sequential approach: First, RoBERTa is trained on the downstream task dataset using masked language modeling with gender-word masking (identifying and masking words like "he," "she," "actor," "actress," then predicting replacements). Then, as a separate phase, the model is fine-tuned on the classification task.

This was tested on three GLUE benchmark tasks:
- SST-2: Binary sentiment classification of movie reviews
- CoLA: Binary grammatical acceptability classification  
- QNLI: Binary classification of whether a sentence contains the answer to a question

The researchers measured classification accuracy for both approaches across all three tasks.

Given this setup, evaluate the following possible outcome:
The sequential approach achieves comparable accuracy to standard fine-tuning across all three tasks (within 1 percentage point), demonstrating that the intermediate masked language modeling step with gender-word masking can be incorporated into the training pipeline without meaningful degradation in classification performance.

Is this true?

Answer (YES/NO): NO